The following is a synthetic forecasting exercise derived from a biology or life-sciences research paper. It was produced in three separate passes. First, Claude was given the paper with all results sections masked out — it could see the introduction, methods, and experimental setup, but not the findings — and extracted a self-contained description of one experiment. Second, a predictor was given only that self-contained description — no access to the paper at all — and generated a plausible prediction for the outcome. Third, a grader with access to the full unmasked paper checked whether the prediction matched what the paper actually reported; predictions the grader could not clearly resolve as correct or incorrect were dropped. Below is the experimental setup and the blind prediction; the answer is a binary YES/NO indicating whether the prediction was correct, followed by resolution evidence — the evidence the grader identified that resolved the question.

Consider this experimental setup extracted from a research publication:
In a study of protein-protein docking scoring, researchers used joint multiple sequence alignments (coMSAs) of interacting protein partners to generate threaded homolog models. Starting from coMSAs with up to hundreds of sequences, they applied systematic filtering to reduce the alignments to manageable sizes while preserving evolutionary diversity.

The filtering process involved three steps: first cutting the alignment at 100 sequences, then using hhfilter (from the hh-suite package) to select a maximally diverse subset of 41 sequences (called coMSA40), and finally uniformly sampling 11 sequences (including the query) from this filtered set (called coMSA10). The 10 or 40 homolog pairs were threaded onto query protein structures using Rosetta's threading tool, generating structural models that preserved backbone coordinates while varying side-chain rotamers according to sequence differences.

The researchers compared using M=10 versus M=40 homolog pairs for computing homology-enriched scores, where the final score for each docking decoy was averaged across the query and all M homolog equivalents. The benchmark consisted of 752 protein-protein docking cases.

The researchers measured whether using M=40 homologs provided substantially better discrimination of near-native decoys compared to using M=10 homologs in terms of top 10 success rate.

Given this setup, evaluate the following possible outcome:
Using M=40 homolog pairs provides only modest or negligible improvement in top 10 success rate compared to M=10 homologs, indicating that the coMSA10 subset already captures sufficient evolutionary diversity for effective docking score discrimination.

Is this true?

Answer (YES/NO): YES